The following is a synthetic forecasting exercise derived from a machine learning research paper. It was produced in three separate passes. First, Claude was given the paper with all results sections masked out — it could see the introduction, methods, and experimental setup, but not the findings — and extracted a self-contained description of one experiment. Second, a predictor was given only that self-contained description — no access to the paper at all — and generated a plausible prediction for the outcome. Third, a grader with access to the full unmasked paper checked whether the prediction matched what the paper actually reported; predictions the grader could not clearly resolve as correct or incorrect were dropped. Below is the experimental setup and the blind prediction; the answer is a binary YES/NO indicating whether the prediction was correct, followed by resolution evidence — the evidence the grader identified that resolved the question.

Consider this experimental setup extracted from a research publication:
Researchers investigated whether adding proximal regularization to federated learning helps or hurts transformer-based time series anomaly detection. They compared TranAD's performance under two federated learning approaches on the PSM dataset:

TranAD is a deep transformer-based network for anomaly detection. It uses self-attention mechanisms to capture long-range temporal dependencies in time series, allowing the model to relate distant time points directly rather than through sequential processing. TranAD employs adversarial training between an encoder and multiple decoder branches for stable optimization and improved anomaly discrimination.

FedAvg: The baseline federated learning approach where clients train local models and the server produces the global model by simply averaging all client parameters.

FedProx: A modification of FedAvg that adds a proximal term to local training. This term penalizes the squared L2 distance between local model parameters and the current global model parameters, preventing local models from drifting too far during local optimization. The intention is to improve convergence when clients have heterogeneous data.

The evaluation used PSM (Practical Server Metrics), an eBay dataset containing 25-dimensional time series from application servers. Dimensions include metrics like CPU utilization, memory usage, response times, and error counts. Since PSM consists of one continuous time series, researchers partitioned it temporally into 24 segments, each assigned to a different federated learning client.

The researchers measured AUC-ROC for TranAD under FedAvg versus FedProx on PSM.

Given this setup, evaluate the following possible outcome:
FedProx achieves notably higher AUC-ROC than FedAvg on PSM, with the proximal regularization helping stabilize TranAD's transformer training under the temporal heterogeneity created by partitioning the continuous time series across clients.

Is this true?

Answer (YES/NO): NO